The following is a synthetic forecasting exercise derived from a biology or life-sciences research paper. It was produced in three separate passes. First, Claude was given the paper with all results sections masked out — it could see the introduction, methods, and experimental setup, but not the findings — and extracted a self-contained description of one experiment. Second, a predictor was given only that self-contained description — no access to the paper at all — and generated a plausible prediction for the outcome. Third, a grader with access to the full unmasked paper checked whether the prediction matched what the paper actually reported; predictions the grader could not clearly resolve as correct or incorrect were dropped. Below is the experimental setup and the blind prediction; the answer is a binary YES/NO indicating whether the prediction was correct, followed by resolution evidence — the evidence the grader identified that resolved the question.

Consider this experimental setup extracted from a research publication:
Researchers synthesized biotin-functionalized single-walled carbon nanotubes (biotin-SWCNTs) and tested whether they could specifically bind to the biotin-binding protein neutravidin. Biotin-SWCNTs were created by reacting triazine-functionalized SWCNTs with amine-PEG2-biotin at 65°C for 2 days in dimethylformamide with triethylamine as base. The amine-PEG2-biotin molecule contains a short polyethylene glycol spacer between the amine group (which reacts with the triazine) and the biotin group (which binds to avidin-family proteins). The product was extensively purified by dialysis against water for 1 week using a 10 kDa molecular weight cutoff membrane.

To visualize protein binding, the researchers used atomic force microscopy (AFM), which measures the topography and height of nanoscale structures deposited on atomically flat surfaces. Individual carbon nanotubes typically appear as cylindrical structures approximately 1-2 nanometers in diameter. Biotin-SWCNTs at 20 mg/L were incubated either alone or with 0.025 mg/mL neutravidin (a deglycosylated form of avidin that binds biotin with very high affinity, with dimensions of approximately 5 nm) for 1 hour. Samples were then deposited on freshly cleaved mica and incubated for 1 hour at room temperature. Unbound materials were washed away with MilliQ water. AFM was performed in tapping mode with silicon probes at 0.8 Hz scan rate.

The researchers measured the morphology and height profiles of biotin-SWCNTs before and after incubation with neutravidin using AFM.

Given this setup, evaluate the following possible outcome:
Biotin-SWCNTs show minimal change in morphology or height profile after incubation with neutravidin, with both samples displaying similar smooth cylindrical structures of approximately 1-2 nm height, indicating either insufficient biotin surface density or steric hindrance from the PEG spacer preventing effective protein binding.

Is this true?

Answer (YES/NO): NO